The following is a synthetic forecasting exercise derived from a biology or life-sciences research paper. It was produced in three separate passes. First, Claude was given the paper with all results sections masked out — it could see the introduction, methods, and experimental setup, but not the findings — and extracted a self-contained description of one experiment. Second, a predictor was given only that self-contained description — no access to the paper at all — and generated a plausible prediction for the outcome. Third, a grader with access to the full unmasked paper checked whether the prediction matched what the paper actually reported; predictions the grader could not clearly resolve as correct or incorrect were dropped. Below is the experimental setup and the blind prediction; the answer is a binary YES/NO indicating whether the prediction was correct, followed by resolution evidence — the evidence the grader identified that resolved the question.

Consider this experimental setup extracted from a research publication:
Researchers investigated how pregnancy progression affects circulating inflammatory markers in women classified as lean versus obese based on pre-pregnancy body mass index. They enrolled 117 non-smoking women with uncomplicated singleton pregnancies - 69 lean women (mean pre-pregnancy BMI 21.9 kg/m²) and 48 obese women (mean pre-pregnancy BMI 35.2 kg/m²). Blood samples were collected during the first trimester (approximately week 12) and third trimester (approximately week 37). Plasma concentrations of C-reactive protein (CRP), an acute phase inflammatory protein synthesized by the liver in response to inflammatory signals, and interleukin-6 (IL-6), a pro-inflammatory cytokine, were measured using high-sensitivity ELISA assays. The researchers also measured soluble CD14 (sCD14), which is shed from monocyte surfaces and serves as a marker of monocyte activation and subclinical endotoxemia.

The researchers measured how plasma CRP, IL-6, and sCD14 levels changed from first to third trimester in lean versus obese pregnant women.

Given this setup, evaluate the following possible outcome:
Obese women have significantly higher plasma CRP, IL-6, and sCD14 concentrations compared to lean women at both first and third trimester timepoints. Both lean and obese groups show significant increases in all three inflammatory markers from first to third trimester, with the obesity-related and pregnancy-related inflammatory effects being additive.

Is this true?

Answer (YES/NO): NO